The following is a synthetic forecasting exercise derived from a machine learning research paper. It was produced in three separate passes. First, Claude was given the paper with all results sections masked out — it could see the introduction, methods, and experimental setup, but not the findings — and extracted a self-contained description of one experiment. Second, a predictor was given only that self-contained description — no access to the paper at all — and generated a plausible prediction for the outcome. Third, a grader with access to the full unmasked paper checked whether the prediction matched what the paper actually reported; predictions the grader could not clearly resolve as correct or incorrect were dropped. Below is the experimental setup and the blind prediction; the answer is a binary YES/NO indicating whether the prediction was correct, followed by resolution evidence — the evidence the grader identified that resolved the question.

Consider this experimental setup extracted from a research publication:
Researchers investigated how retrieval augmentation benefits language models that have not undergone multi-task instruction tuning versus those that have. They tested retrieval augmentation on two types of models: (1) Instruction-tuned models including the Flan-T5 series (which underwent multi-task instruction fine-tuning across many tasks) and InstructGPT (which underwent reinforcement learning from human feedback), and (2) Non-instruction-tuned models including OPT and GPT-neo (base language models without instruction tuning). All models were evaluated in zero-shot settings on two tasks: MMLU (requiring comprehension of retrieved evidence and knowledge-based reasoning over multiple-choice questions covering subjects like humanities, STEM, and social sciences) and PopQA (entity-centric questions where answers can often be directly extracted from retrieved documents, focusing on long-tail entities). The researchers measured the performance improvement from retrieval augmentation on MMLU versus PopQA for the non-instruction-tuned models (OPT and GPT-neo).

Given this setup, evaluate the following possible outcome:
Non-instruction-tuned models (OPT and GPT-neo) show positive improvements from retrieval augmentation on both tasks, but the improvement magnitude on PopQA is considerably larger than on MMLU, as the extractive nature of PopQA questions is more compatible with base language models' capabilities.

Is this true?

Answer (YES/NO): YES